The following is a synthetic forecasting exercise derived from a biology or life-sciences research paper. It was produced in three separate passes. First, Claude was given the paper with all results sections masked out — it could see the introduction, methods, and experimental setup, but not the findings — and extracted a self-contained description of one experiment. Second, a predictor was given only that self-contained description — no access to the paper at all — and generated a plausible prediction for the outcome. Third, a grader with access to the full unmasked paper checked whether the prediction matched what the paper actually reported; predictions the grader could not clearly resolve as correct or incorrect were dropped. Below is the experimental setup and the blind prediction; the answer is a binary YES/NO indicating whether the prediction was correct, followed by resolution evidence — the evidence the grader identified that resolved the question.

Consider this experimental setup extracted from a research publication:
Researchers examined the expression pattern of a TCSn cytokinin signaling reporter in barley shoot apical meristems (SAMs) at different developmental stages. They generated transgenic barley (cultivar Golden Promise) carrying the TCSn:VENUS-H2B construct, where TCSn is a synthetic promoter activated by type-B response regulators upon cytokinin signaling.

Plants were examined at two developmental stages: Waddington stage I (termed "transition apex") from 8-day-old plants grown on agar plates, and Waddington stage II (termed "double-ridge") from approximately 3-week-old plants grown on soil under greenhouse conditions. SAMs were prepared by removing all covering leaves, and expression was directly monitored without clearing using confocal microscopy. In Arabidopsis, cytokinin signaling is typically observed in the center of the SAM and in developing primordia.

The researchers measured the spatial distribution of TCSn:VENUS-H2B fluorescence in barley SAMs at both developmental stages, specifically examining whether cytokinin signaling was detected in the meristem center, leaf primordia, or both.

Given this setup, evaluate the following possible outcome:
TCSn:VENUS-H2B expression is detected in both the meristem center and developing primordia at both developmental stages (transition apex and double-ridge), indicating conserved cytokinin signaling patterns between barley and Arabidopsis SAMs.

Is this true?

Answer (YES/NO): NO